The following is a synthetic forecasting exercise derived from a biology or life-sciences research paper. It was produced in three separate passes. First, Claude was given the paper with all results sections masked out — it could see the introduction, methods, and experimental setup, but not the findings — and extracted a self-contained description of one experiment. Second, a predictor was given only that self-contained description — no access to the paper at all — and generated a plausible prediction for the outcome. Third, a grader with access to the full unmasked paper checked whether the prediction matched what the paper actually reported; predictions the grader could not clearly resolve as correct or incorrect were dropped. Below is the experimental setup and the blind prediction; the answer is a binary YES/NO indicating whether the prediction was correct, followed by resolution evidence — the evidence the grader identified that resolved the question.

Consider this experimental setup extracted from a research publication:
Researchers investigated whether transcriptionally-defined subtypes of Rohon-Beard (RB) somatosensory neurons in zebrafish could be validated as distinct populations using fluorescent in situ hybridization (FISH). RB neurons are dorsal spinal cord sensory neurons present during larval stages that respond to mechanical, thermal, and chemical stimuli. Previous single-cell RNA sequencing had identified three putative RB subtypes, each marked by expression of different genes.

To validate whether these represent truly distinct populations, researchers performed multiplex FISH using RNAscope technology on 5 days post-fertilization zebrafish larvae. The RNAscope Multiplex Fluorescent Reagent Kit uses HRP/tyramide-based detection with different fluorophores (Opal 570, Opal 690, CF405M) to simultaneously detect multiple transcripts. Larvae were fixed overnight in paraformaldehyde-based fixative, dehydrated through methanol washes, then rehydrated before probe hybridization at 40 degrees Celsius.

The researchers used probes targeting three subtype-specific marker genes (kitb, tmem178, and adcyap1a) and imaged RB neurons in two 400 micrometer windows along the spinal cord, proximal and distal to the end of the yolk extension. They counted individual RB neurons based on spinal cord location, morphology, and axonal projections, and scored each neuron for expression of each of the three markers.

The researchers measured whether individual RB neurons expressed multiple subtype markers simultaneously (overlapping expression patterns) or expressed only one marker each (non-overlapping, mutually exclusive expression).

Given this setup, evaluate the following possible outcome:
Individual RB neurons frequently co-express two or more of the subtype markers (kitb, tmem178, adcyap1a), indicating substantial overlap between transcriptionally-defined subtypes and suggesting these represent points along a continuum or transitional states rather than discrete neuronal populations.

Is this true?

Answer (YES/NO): NO